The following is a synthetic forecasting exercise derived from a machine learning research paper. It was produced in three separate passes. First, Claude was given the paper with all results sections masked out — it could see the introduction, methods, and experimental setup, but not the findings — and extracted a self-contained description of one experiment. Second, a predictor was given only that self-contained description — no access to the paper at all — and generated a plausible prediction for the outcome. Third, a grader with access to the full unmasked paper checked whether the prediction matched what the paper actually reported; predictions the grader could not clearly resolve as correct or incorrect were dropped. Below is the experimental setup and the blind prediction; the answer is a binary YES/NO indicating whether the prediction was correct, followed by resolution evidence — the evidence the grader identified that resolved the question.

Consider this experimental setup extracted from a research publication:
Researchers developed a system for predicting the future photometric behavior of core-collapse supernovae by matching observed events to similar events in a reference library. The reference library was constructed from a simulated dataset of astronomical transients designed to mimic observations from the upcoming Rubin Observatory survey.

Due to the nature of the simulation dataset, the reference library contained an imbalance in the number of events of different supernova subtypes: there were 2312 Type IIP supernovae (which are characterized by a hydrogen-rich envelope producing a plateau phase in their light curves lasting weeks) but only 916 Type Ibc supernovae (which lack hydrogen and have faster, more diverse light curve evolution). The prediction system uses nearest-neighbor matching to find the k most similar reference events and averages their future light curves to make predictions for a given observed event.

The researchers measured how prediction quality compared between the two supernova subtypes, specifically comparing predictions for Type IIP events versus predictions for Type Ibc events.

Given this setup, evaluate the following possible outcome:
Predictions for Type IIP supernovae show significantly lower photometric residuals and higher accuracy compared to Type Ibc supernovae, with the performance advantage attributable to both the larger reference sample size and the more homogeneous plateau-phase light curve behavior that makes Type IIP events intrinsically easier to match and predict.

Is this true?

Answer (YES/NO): NO